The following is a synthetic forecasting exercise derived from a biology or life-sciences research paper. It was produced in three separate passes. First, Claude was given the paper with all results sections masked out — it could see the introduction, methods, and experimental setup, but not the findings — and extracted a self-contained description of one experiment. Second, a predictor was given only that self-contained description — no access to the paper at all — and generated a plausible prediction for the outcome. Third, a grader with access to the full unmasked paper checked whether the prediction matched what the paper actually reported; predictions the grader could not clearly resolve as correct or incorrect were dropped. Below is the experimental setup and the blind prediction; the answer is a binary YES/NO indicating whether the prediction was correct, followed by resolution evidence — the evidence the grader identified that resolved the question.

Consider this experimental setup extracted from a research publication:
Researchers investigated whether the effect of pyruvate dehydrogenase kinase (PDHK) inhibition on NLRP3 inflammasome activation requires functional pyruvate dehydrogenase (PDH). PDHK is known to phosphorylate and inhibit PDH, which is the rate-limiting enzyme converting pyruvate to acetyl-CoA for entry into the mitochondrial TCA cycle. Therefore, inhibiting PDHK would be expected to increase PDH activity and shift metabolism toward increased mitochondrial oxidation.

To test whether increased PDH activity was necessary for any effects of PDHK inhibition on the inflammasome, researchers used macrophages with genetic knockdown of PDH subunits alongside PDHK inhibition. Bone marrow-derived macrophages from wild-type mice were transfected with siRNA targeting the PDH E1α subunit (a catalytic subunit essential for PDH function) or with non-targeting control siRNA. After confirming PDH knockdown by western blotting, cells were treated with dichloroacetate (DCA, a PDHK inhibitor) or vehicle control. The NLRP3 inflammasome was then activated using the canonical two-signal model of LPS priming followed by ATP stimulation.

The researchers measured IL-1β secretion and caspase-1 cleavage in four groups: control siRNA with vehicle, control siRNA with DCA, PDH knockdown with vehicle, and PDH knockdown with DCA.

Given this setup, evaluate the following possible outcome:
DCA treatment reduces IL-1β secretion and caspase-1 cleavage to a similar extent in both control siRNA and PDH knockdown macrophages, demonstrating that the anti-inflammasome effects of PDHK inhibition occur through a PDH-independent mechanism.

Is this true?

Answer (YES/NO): YES